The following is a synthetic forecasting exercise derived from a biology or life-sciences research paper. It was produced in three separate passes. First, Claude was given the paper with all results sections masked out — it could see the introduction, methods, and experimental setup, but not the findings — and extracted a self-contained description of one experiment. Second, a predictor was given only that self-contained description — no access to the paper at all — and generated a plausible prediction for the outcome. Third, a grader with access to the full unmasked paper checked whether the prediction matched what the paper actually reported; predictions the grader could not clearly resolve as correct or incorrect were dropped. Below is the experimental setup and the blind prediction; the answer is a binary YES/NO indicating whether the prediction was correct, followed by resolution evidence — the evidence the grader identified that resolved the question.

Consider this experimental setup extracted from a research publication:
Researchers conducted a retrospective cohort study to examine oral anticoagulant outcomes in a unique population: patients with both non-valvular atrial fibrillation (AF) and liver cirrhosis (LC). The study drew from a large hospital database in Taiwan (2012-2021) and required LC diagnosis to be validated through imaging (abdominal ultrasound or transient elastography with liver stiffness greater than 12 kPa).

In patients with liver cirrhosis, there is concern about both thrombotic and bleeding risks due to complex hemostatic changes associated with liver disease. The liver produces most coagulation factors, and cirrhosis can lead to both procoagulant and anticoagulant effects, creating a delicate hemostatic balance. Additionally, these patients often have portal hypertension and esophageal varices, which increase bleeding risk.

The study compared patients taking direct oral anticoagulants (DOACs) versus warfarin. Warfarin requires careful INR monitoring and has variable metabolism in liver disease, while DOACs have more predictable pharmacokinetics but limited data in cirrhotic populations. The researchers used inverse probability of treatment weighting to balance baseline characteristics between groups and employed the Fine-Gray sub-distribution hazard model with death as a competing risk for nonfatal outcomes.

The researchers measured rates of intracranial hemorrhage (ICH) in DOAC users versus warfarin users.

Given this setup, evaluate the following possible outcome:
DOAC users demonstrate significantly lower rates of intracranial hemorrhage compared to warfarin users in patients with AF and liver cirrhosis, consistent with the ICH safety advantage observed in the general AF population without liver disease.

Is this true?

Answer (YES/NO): NO